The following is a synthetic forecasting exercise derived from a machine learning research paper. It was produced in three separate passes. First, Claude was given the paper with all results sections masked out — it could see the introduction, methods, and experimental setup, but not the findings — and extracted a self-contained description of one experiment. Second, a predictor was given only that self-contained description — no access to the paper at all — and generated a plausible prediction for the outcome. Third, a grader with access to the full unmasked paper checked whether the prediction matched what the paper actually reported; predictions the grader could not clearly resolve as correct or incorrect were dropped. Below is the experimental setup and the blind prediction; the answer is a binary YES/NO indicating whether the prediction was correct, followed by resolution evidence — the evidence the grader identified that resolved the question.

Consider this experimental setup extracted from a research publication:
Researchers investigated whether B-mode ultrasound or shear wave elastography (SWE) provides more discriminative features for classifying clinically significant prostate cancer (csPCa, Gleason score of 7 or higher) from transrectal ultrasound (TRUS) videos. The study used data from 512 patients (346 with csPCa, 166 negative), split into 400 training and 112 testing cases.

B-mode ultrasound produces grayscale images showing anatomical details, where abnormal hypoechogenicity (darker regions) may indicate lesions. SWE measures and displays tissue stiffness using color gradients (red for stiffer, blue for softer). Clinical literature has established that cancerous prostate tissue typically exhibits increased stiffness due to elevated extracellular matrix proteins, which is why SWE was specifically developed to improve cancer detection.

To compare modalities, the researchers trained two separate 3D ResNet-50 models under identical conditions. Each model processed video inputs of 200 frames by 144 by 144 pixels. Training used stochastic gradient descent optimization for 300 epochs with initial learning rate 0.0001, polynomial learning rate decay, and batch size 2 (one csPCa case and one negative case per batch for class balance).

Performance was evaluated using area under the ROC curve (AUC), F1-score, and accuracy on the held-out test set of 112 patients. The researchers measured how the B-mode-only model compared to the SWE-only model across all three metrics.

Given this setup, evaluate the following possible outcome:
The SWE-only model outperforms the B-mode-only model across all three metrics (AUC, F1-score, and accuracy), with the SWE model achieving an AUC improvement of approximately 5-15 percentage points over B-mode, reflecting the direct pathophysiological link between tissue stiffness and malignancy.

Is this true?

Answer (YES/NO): NO